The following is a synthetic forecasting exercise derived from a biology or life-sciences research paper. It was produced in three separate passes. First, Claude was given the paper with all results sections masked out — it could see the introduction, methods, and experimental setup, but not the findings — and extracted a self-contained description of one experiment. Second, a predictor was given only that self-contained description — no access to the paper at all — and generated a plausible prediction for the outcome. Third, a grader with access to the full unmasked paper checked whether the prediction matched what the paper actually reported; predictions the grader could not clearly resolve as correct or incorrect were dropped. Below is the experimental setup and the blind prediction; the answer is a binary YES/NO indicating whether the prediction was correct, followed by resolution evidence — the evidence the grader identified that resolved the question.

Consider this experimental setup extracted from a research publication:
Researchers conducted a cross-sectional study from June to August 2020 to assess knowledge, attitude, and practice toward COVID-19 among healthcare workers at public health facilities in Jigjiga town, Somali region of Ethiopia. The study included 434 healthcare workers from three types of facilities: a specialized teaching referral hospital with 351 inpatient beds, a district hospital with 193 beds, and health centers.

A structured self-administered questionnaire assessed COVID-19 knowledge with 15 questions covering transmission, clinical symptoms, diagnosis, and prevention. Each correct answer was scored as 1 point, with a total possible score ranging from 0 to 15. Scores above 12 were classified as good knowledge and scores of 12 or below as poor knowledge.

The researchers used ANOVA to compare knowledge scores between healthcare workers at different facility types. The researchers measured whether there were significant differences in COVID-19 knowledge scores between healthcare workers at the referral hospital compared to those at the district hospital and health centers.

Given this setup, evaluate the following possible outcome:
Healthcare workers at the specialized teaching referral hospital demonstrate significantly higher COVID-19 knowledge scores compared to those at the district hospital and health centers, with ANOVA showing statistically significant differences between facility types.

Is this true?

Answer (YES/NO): YES